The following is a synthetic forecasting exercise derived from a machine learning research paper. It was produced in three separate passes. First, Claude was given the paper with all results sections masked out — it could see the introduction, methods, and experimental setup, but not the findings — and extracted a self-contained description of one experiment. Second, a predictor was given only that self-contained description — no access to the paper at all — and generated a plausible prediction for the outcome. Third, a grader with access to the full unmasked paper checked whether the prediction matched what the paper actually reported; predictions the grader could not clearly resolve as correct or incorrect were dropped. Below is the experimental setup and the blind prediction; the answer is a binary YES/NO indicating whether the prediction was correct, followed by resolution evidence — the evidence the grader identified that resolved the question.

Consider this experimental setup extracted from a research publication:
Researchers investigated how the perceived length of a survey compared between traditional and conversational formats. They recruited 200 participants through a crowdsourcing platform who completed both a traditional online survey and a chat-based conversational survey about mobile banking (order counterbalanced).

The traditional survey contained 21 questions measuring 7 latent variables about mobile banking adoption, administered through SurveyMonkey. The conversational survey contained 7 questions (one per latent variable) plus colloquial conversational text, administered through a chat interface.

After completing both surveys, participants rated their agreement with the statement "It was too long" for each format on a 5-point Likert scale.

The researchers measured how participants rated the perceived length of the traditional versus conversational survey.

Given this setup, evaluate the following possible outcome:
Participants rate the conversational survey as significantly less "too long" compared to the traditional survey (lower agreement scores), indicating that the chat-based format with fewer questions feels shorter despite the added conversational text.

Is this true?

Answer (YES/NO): YES